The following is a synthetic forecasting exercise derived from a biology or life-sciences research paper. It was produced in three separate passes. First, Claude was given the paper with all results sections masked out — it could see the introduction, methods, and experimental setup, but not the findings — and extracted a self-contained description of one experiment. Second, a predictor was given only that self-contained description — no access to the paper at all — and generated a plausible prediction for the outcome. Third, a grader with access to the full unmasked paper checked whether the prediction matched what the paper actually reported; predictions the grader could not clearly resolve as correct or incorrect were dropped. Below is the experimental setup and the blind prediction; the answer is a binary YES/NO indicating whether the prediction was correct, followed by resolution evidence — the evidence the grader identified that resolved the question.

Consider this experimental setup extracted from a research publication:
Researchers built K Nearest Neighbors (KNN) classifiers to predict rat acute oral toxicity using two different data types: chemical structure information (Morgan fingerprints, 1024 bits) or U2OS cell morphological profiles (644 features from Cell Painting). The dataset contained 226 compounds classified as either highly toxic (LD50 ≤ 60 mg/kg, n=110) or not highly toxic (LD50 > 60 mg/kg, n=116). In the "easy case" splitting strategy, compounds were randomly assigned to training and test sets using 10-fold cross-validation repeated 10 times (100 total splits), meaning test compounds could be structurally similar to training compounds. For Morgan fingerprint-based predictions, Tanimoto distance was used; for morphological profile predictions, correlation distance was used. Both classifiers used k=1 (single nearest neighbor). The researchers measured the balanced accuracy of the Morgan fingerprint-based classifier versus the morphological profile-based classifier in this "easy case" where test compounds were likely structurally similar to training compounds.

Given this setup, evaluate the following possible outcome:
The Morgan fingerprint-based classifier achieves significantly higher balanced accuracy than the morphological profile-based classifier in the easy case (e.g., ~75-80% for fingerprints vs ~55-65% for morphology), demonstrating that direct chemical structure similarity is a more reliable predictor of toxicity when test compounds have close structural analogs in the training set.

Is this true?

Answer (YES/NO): NO